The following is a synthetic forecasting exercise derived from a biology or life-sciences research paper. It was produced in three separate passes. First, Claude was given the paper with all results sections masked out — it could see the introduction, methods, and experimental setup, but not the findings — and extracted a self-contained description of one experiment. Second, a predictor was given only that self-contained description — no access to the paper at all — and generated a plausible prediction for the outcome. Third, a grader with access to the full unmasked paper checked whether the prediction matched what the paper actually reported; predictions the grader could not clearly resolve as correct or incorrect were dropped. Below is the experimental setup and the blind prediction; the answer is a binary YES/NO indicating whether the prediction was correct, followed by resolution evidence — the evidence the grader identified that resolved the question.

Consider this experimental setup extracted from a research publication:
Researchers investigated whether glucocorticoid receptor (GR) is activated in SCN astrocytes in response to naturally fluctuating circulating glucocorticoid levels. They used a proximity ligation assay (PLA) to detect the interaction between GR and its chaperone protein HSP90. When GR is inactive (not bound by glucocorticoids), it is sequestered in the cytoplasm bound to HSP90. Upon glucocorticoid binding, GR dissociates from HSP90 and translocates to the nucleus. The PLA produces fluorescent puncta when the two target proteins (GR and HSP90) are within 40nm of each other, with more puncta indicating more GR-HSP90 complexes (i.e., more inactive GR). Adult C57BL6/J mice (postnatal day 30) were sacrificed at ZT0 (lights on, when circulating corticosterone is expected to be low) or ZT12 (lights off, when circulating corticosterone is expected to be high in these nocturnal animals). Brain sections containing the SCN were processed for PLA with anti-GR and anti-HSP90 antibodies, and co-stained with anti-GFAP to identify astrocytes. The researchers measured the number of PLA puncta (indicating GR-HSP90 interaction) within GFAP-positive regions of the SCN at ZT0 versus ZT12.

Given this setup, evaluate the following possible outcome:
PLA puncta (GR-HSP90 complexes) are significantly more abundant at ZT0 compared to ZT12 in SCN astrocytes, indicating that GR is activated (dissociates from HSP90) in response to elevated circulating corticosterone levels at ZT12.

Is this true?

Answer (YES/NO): YES